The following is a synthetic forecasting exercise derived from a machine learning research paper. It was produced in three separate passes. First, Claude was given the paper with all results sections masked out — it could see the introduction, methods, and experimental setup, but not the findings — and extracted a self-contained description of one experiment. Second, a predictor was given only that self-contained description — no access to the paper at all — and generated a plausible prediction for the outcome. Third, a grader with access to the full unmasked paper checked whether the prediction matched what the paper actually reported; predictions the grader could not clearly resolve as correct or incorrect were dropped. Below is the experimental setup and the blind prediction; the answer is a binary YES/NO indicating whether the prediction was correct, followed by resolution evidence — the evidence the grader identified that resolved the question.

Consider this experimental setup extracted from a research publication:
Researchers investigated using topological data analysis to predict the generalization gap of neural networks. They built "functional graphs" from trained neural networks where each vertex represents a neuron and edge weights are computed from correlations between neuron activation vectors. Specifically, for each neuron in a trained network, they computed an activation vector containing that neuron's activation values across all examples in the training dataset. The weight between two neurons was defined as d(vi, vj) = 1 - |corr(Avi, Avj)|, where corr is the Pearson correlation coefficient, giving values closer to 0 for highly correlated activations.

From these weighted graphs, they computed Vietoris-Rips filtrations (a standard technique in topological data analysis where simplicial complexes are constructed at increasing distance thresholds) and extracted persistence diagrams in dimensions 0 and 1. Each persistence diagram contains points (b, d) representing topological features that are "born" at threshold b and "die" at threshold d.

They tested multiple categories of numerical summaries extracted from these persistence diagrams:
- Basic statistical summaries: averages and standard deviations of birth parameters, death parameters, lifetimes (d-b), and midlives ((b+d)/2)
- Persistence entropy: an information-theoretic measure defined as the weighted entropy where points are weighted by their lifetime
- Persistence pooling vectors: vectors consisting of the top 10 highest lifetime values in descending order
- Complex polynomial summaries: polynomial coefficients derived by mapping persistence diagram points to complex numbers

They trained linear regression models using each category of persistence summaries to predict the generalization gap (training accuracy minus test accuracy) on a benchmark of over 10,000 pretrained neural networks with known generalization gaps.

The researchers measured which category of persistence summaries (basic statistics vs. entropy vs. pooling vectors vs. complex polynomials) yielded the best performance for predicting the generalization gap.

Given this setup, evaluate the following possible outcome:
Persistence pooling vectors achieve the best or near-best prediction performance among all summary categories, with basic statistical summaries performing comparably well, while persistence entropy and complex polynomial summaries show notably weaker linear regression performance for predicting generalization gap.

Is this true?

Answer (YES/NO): NO